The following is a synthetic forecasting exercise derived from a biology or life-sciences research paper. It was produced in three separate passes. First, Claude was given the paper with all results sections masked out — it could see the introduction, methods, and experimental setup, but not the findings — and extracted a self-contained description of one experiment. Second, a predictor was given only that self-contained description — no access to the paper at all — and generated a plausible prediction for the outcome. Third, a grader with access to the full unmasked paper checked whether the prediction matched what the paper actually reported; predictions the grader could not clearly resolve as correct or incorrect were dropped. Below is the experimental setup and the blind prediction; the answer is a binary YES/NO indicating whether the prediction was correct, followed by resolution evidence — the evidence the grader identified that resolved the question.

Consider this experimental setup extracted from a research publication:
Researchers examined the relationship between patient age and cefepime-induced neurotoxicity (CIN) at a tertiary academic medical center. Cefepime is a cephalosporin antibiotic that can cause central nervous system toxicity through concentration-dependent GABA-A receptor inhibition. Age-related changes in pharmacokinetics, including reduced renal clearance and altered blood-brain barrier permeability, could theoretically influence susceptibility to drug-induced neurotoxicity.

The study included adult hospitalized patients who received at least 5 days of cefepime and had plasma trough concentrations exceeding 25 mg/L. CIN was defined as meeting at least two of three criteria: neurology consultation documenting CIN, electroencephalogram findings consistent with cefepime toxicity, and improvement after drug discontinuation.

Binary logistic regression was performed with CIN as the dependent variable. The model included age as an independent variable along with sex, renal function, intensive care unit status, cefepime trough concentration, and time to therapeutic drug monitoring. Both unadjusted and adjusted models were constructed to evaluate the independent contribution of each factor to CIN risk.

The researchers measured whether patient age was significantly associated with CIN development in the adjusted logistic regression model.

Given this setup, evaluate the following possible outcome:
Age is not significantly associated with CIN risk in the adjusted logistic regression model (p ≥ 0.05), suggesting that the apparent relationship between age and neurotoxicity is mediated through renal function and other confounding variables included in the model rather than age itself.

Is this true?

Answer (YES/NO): YES